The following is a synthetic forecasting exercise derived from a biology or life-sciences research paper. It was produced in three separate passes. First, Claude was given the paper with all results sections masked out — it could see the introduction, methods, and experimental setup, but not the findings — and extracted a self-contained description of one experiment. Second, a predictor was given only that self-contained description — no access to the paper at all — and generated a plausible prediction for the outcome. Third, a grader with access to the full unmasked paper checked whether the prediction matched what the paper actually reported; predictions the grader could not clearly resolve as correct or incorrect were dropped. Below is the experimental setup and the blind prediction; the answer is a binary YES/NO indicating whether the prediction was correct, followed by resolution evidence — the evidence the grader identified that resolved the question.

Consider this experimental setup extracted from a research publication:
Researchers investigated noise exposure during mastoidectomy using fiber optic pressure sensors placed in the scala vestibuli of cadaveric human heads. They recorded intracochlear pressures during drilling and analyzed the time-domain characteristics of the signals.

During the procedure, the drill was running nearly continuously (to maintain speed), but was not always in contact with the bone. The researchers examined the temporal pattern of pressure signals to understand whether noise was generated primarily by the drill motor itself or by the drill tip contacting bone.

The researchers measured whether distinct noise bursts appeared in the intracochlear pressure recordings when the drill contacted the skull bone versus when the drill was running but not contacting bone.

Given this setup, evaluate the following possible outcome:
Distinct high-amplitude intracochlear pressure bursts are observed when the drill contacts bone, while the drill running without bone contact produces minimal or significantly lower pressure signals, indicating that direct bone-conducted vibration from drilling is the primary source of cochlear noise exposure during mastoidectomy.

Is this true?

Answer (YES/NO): YES